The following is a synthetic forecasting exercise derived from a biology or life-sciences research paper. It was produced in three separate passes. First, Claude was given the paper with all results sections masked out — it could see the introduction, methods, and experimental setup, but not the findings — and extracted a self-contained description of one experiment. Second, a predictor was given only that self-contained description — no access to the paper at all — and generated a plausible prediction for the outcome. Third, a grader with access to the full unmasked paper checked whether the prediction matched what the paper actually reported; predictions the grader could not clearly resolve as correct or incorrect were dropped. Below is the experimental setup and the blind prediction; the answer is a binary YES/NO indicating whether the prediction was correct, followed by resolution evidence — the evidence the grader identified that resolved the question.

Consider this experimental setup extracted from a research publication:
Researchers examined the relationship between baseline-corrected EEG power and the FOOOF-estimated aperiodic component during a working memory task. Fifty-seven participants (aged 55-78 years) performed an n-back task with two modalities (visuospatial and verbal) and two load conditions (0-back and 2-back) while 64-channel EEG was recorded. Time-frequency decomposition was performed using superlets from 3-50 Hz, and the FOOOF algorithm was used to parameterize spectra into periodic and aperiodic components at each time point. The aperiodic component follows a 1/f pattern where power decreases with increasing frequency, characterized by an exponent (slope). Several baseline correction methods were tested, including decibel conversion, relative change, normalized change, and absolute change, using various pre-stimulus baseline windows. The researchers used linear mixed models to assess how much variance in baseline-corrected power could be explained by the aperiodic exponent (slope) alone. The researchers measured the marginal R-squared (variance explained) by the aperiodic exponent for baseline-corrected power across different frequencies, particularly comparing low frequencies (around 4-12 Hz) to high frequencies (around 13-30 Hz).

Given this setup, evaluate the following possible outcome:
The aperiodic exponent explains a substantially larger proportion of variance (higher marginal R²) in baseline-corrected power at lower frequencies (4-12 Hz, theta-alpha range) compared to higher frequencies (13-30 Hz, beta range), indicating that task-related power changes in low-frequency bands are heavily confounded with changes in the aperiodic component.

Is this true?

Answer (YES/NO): NO